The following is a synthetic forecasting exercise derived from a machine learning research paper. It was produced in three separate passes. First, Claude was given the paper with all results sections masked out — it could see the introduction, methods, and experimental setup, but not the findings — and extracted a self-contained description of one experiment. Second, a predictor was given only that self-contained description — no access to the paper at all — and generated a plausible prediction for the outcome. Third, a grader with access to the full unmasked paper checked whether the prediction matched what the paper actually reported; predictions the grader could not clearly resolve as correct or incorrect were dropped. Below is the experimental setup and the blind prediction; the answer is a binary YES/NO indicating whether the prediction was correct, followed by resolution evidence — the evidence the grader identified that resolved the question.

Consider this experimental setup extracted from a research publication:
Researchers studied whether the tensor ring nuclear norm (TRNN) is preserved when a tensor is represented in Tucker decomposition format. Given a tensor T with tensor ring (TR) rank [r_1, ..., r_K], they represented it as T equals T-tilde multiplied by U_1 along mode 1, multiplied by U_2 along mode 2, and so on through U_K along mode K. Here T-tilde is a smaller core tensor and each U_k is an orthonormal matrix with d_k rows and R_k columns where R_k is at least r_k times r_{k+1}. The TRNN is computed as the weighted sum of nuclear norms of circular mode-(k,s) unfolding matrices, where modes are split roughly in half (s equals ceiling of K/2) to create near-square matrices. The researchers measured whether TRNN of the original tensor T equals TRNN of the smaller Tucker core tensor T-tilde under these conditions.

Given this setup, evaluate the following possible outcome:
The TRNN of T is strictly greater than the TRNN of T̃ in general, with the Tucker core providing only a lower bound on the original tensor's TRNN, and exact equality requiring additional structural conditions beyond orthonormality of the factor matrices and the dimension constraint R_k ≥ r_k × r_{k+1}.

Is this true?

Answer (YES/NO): NO